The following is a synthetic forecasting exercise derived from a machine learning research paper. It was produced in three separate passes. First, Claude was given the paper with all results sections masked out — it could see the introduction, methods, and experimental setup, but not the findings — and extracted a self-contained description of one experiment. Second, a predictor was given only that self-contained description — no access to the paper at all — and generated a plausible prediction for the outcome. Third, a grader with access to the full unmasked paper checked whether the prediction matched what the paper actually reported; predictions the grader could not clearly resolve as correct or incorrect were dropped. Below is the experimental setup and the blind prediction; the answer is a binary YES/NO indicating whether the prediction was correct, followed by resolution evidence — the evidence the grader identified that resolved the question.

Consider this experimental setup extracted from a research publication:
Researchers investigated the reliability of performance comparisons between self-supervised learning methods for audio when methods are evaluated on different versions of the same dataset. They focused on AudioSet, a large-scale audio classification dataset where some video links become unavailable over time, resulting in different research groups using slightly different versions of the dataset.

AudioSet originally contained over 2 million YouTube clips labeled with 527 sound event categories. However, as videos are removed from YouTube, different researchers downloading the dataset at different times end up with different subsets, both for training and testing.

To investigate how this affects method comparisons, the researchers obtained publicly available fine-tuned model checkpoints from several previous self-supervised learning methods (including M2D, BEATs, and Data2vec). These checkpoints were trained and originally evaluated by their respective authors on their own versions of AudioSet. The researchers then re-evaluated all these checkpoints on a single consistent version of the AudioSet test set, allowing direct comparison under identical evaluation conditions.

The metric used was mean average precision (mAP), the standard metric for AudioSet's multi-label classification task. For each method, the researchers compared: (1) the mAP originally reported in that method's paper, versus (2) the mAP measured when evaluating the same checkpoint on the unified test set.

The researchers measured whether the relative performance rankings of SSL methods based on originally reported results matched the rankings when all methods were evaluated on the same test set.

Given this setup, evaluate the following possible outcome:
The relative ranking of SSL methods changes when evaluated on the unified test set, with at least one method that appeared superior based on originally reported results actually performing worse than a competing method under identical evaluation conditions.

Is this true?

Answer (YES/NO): YES